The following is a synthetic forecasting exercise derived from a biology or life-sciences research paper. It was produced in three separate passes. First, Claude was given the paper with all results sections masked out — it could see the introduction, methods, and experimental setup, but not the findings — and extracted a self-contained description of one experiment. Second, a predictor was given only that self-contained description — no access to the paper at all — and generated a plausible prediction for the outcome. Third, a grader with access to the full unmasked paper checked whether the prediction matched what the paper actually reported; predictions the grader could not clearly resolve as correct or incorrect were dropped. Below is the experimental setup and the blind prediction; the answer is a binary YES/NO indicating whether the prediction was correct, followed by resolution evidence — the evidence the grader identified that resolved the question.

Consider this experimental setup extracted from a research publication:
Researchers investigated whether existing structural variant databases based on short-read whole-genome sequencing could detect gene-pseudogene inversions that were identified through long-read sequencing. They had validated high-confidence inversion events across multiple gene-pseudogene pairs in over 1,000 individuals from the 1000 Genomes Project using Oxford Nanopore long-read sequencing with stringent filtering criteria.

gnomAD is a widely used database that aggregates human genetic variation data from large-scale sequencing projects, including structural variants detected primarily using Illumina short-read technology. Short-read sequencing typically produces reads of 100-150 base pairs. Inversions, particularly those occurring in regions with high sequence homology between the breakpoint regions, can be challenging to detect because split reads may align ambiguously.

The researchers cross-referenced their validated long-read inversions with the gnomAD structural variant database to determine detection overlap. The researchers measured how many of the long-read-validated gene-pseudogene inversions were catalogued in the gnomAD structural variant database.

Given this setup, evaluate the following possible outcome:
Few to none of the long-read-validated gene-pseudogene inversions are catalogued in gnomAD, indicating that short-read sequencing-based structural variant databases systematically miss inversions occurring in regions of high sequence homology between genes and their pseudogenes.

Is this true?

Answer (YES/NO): YES